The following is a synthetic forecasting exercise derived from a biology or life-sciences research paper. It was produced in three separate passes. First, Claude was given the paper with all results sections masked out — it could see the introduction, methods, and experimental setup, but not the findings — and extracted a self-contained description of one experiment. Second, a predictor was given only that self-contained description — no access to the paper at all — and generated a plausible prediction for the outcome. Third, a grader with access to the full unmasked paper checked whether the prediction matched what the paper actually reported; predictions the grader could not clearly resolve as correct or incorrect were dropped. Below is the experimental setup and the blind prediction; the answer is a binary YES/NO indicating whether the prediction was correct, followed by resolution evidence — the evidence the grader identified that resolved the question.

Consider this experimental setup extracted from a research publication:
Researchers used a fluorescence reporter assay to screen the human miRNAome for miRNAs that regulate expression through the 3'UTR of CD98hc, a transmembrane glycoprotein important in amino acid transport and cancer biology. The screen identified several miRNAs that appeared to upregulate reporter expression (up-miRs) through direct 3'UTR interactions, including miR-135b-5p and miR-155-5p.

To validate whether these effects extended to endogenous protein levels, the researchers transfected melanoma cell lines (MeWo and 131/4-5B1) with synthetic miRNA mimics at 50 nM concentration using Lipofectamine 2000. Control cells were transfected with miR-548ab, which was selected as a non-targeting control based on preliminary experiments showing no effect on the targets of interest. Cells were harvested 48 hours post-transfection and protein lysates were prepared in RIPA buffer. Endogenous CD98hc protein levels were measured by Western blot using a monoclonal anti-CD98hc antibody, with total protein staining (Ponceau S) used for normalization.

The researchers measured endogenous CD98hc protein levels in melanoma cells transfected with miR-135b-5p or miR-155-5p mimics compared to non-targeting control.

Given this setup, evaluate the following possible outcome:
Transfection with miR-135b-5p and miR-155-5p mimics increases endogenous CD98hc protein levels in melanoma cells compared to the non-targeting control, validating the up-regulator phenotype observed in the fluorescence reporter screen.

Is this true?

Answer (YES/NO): YES